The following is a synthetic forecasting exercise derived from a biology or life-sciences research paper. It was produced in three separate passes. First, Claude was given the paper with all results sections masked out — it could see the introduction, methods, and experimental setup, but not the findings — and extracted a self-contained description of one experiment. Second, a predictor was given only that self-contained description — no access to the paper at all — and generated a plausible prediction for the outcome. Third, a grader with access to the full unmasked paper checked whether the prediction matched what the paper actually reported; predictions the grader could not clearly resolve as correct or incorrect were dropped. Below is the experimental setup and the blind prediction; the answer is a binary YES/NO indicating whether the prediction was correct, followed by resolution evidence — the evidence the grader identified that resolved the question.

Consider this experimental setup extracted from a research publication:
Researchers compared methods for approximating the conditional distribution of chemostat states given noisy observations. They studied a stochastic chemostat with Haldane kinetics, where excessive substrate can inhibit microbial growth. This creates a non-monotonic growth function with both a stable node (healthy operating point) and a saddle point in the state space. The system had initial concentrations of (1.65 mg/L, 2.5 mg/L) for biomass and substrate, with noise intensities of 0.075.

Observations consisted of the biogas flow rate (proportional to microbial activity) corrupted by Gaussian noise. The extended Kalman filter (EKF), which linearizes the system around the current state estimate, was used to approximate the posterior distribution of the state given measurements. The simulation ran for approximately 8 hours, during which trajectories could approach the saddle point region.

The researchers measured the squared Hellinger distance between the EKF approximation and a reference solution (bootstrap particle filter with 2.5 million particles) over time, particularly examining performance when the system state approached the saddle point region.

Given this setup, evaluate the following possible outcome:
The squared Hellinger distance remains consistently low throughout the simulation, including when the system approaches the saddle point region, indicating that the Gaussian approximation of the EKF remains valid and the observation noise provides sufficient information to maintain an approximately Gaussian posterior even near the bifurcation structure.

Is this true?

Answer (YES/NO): NO